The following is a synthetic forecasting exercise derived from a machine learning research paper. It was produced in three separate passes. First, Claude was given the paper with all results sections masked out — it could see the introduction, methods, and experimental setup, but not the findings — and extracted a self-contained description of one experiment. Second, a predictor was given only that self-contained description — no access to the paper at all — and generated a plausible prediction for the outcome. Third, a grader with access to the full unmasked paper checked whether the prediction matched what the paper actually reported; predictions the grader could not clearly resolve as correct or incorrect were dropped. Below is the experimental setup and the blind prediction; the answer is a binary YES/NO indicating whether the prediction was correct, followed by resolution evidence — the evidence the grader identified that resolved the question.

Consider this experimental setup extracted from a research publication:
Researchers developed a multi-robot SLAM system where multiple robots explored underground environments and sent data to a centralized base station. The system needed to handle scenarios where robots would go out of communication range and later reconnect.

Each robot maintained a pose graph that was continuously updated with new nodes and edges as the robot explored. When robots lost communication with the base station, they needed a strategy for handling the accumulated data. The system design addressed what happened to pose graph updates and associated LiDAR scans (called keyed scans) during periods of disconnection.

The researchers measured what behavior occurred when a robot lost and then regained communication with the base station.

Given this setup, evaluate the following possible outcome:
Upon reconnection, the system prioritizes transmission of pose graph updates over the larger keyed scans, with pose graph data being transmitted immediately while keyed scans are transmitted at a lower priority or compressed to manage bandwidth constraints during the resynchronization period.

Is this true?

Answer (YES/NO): NO